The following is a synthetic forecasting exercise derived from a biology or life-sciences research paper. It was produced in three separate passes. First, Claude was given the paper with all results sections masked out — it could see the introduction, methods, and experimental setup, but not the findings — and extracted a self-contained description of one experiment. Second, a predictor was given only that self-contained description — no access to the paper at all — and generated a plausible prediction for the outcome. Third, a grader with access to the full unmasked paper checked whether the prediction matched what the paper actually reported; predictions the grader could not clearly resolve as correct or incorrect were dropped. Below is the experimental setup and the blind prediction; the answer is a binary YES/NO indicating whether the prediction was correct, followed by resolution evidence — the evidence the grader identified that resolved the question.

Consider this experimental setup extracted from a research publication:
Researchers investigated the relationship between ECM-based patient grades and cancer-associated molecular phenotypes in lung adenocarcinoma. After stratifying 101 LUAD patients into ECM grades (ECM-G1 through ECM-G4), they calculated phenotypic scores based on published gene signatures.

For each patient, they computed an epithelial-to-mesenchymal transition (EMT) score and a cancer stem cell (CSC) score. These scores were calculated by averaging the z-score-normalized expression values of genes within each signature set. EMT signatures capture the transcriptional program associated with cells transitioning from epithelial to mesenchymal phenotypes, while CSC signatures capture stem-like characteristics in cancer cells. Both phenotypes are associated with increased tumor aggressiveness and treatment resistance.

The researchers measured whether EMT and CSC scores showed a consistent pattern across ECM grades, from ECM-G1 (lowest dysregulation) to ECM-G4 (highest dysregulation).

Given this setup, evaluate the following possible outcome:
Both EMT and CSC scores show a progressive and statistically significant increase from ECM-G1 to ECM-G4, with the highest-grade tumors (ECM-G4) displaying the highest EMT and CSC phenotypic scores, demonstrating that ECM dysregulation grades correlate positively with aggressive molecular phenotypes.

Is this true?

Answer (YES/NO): NO